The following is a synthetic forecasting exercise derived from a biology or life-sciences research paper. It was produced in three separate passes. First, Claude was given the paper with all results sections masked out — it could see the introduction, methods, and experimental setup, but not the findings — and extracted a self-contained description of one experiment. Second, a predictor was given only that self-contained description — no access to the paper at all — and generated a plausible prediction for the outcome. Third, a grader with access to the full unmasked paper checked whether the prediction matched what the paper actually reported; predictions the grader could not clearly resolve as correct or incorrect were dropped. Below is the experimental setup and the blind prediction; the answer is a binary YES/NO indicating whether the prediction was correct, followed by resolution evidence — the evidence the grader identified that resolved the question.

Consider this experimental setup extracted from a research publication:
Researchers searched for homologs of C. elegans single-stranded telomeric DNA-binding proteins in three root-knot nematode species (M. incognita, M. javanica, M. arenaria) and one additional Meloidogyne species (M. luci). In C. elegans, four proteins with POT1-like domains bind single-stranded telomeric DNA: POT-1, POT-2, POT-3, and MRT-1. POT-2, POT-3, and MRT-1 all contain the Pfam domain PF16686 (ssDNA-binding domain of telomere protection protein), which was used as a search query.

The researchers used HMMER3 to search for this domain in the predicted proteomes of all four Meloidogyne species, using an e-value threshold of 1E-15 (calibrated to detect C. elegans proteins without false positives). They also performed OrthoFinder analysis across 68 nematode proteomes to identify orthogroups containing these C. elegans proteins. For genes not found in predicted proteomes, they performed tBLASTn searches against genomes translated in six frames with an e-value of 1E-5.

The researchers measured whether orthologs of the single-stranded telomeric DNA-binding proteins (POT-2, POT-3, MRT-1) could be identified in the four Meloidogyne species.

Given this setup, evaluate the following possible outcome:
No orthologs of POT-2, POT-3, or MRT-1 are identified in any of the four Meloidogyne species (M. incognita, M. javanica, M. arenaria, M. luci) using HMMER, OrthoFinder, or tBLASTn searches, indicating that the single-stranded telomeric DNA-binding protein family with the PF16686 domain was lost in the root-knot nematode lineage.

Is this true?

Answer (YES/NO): YES